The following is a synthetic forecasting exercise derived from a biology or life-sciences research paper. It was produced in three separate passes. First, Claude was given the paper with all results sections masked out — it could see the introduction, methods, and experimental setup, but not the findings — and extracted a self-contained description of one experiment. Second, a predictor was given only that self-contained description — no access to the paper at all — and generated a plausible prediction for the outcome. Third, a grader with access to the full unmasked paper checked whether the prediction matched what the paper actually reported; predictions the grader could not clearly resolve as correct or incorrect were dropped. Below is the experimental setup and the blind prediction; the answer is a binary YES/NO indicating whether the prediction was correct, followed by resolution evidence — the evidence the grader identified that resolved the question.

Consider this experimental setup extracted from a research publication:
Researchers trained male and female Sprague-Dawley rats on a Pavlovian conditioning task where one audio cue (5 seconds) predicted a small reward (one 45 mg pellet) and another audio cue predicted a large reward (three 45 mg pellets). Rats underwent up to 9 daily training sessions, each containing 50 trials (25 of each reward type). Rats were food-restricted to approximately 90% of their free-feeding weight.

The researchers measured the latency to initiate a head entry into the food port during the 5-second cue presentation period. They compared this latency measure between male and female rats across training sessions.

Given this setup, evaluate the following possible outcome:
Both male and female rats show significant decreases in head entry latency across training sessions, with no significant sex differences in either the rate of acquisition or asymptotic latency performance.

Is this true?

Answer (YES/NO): NO